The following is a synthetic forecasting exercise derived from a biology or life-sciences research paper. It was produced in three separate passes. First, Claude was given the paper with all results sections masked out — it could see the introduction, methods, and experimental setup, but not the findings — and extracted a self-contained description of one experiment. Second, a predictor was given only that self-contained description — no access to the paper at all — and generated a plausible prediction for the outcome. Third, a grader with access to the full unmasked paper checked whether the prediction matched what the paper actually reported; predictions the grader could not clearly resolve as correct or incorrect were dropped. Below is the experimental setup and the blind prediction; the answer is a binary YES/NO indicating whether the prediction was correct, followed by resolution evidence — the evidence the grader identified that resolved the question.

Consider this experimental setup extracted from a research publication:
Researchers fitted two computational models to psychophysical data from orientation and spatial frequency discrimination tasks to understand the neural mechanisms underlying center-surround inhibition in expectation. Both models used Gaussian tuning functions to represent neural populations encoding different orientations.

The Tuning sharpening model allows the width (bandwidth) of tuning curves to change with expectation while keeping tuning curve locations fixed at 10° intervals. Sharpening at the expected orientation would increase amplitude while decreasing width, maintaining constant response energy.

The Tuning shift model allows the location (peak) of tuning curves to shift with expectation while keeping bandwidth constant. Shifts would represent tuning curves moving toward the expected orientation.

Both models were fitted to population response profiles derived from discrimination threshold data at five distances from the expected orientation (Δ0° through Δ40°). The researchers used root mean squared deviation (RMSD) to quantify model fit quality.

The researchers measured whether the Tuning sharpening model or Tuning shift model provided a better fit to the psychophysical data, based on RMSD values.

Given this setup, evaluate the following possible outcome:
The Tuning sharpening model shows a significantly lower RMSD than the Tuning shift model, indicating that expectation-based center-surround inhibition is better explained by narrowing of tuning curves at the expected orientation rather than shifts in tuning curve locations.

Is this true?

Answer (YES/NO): NO